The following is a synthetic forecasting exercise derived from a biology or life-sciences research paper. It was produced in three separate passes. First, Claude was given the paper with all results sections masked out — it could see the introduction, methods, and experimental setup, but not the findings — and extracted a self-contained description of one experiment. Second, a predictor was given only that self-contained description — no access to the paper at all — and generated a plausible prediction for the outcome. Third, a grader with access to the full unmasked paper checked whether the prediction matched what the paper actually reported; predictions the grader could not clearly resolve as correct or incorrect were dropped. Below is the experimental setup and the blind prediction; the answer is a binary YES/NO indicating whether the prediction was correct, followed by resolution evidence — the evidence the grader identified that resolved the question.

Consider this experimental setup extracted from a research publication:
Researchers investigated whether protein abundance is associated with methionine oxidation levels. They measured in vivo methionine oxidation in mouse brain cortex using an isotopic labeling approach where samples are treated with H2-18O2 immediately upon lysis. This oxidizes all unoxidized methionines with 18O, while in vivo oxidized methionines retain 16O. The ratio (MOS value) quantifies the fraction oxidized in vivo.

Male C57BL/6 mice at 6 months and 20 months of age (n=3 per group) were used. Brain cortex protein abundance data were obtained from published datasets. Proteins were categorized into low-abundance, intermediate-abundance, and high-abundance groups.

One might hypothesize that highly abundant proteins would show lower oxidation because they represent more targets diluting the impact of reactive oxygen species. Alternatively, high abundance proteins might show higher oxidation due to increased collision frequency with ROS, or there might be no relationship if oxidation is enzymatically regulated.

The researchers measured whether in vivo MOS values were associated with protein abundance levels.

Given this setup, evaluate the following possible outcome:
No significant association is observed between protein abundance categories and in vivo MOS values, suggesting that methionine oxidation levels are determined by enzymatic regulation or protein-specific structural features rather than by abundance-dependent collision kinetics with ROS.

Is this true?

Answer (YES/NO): YES